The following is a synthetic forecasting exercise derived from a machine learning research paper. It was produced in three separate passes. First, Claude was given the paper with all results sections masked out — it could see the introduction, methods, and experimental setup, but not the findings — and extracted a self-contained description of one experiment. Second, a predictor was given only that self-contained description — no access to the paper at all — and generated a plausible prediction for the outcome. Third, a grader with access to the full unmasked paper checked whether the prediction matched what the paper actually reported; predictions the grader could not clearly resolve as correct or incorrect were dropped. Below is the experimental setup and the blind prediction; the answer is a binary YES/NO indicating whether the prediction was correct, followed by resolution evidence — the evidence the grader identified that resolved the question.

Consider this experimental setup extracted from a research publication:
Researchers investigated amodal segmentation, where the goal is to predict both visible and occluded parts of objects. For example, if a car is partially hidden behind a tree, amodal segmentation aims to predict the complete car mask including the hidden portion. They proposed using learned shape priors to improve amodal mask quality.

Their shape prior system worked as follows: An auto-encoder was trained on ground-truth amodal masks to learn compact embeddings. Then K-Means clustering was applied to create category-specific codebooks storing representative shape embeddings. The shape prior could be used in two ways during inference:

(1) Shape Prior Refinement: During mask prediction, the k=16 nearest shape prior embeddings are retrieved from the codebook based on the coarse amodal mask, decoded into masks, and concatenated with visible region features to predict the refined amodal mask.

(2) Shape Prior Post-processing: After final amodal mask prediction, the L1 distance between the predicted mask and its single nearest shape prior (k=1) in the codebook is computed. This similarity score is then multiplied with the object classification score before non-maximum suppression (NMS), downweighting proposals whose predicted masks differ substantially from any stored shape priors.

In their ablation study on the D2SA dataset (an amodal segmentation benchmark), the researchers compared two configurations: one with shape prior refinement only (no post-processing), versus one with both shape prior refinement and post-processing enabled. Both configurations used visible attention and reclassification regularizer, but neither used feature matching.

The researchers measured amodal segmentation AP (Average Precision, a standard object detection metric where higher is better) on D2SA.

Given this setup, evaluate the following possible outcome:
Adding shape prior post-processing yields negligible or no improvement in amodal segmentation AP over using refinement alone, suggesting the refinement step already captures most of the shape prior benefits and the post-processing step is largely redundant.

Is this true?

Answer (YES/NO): NO